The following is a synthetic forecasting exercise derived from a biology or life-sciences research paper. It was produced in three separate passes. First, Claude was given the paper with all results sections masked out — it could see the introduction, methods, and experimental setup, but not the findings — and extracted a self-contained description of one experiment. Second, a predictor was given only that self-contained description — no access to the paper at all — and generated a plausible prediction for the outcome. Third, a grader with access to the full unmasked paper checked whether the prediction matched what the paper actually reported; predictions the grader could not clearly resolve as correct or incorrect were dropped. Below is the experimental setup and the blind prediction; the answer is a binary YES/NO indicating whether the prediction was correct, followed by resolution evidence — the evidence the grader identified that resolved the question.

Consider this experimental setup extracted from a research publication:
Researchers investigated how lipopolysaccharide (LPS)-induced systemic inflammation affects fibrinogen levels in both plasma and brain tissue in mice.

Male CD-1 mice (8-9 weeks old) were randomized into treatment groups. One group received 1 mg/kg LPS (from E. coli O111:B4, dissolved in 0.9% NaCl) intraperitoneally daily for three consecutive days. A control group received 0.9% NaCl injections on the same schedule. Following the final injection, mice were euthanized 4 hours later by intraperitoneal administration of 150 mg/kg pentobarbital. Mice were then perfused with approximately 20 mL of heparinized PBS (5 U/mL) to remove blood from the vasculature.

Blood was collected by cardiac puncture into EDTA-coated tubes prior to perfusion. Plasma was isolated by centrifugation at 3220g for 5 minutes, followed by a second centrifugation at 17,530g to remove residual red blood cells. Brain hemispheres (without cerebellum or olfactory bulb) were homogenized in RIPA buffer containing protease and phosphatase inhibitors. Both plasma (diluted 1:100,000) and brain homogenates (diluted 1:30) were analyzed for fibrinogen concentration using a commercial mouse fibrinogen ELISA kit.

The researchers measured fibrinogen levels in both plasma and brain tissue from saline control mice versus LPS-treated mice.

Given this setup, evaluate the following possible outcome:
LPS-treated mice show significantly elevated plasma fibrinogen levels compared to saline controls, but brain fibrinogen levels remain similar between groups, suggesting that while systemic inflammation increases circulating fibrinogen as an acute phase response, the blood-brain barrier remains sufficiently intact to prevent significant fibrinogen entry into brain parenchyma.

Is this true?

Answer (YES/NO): NO